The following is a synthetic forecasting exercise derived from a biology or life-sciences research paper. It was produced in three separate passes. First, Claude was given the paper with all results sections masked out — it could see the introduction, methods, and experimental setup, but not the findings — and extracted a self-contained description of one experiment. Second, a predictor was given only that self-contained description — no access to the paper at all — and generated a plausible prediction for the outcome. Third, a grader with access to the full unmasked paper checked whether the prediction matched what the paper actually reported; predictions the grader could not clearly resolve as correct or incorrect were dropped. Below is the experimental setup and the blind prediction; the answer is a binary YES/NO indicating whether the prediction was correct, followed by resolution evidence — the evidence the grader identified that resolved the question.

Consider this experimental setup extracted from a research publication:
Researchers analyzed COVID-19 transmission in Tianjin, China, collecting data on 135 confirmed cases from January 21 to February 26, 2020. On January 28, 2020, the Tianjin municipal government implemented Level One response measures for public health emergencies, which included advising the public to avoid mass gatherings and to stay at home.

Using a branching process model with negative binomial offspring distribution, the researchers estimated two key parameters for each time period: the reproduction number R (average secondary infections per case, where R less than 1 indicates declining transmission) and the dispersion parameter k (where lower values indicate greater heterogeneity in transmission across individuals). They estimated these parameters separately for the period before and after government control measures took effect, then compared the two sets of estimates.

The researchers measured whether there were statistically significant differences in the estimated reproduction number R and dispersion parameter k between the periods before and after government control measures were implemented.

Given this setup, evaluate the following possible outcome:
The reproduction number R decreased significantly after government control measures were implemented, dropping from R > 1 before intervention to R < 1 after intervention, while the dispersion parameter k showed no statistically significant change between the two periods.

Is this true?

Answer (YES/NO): NO